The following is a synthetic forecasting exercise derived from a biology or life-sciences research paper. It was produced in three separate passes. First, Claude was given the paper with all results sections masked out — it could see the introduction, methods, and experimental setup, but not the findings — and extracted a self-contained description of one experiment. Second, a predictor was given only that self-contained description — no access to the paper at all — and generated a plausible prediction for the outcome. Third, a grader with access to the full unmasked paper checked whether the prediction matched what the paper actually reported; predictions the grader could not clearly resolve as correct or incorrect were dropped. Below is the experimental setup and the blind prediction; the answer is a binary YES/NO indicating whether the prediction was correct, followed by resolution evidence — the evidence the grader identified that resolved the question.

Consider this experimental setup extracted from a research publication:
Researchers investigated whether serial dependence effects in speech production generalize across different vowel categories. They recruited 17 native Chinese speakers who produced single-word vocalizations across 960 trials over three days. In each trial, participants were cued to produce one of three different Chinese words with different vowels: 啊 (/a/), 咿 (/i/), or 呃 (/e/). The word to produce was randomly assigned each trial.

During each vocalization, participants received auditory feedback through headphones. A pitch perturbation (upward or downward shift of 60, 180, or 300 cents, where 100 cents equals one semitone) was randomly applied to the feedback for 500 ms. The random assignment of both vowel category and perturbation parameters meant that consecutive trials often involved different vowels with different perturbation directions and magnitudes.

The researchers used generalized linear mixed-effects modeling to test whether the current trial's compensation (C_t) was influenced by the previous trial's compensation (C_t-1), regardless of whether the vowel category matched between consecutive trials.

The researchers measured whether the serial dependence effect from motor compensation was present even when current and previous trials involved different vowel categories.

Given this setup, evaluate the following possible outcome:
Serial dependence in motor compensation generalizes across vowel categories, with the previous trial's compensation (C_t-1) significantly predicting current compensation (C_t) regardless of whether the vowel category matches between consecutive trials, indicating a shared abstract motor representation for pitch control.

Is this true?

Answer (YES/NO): YES